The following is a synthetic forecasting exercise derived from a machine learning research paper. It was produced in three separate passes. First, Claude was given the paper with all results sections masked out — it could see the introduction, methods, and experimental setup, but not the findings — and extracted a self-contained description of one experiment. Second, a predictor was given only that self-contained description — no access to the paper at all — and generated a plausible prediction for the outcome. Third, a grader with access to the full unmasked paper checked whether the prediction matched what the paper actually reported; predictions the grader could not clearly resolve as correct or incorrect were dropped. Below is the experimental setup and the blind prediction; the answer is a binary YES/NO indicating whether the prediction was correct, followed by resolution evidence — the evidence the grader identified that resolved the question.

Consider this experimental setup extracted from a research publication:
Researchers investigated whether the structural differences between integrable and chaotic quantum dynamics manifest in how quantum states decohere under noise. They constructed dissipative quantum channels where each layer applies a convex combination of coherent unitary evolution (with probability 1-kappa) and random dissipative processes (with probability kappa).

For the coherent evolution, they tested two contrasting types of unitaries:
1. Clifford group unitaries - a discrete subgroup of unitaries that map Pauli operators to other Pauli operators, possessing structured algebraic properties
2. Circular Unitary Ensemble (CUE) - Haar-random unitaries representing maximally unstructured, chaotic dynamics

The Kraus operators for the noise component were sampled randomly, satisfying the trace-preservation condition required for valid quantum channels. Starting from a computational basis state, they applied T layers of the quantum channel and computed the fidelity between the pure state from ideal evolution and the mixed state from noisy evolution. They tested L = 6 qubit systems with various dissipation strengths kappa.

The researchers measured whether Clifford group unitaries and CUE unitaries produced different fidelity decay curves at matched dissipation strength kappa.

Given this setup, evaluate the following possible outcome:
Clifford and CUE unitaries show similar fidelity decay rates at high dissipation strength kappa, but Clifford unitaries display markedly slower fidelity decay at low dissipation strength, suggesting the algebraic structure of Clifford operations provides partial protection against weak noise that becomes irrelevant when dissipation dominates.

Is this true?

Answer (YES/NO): NO